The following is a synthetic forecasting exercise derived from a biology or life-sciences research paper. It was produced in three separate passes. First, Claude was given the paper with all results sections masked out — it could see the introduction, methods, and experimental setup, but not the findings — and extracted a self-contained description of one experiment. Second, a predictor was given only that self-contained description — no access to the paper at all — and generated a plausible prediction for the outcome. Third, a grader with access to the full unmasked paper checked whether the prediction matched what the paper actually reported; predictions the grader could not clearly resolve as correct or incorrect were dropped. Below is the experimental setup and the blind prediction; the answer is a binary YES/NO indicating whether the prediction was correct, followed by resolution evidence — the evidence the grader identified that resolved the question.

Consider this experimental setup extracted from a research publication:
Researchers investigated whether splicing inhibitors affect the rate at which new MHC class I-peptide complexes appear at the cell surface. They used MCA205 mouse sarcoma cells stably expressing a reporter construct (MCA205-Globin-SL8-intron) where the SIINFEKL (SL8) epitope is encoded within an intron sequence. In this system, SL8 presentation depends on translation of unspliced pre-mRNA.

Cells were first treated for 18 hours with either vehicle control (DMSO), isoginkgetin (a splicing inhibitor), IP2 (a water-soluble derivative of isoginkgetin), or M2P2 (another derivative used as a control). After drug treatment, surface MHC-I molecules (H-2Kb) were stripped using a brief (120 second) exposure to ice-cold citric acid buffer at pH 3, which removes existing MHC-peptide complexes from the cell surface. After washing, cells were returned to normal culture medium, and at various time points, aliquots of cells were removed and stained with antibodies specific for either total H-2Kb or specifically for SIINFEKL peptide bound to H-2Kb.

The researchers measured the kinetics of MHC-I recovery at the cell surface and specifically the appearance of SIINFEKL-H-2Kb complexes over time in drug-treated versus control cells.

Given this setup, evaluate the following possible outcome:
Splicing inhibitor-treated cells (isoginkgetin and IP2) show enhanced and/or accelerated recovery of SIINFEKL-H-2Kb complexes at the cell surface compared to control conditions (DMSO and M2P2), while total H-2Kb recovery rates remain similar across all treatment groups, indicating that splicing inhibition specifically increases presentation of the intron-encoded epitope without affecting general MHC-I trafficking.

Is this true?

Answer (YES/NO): NO